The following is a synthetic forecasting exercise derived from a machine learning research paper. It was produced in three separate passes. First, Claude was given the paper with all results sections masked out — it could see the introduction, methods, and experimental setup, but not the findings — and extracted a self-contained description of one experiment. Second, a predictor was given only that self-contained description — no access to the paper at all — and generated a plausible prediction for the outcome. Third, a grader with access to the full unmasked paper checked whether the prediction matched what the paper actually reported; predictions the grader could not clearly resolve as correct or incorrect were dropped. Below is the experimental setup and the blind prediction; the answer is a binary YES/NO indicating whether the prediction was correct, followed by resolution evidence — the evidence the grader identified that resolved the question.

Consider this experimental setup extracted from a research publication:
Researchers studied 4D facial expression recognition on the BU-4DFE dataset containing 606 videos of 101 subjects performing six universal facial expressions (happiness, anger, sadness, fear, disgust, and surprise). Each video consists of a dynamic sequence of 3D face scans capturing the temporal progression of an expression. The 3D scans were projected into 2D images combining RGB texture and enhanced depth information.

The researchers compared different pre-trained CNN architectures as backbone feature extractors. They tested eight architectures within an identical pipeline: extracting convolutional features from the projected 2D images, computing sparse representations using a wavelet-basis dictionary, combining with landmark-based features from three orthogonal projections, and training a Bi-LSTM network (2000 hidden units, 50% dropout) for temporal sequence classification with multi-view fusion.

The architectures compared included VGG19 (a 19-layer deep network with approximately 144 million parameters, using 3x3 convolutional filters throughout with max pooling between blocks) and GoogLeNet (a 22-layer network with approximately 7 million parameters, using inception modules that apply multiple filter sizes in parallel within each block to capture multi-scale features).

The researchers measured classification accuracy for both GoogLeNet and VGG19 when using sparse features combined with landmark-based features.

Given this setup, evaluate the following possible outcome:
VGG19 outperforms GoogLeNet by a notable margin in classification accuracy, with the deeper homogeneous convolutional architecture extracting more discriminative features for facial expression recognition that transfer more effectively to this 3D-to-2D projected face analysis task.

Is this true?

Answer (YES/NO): NO